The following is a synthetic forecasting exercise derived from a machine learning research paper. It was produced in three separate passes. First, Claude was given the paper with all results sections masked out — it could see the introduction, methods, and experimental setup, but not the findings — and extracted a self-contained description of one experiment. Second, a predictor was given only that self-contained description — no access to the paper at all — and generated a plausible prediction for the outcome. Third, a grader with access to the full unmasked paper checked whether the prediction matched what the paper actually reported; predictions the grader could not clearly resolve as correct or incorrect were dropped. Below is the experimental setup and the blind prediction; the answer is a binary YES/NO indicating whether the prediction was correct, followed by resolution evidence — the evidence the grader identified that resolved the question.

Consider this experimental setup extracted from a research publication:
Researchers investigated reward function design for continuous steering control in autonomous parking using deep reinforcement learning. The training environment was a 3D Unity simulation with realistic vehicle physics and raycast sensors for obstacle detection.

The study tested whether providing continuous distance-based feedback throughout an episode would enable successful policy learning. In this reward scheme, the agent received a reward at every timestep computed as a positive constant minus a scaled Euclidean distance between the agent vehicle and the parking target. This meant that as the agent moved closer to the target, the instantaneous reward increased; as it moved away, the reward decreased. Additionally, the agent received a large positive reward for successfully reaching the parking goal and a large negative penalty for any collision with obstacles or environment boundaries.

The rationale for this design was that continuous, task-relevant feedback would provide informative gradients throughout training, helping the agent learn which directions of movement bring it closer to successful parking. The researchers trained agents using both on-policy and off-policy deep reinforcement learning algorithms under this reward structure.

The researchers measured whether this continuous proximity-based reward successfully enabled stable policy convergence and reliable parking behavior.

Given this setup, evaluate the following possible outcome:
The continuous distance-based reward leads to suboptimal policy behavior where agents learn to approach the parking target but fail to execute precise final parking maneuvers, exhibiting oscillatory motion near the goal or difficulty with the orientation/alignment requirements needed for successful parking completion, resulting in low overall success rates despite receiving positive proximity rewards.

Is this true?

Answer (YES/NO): YES